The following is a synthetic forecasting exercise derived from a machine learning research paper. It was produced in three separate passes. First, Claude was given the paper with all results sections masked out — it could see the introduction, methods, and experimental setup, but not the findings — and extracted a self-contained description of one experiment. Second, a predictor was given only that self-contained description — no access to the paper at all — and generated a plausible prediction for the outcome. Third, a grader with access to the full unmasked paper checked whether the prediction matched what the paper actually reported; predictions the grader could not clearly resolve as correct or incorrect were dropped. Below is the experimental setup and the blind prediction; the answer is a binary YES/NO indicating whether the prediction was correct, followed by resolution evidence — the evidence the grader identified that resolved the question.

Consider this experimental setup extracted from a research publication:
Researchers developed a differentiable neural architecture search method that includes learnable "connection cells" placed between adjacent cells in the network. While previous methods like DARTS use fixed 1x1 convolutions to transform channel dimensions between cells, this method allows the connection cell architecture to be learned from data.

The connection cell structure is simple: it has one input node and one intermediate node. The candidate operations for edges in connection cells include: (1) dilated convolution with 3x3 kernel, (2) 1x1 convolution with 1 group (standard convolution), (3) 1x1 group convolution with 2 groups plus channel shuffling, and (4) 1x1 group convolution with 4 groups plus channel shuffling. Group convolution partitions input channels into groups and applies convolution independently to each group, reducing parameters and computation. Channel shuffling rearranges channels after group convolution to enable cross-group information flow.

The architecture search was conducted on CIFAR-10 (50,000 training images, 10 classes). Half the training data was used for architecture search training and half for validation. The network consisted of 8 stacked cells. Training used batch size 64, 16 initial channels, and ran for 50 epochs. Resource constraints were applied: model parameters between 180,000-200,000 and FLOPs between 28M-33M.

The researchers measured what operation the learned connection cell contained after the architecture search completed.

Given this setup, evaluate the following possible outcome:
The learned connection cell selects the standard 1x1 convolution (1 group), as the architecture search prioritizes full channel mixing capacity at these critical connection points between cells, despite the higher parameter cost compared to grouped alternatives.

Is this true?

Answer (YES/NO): NO